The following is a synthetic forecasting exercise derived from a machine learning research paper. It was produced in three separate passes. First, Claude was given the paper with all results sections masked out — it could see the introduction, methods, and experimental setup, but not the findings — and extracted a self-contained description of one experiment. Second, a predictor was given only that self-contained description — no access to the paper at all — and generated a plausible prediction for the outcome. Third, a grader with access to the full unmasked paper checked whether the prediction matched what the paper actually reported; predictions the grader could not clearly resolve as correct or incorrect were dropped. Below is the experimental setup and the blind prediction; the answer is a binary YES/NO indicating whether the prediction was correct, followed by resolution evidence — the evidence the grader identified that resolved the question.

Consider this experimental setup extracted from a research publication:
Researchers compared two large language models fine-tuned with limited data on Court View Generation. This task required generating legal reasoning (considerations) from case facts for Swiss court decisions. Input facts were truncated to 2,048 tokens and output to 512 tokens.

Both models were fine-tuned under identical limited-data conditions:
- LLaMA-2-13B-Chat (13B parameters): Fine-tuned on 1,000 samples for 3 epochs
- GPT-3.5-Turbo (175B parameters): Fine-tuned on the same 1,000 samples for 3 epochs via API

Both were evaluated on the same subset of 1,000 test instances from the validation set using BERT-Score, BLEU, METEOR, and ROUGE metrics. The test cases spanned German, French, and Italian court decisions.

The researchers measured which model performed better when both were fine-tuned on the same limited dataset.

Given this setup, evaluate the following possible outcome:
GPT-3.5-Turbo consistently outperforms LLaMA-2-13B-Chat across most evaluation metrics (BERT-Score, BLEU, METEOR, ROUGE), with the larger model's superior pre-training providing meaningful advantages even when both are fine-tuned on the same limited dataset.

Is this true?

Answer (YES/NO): NO